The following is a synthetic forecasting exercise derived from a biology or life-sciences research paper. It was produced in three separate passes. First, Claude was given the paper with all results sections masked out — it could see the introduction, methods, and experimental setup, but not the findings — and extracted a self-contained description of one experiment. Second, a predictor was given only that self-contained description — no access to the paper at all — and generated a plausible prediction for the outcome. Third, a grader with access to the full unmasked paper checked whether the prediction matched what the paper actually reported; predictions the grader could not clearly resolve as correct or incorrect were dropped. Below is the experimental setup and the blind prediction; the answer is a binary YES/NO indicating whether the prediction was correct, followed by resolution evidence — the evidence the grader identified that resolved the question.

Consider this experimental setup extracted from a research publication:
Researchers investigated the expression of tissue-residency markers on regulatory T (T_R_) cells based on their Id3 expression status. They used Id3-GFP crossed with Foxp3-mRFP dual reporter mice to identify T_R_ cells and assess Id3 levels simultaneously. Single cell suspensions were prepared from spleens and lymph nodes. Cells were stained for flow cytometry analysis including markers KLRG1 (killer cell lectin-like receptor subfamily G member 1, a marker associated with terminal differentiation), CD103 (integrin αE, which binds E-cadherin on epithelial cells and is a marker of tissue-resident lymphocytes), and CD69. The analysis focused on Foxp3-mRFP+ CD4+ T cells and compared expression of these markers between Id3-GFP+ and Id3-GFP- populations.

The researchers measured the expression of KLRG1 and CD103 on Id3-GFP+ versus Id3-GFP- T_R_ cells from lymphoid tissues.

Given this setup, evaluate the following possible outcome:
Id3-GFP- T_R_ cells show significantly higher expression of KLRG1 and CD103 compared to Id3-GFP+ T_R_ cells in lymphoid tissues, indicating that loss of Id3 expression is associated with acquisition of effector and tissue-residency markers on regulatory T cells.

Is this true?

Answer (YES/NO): YES